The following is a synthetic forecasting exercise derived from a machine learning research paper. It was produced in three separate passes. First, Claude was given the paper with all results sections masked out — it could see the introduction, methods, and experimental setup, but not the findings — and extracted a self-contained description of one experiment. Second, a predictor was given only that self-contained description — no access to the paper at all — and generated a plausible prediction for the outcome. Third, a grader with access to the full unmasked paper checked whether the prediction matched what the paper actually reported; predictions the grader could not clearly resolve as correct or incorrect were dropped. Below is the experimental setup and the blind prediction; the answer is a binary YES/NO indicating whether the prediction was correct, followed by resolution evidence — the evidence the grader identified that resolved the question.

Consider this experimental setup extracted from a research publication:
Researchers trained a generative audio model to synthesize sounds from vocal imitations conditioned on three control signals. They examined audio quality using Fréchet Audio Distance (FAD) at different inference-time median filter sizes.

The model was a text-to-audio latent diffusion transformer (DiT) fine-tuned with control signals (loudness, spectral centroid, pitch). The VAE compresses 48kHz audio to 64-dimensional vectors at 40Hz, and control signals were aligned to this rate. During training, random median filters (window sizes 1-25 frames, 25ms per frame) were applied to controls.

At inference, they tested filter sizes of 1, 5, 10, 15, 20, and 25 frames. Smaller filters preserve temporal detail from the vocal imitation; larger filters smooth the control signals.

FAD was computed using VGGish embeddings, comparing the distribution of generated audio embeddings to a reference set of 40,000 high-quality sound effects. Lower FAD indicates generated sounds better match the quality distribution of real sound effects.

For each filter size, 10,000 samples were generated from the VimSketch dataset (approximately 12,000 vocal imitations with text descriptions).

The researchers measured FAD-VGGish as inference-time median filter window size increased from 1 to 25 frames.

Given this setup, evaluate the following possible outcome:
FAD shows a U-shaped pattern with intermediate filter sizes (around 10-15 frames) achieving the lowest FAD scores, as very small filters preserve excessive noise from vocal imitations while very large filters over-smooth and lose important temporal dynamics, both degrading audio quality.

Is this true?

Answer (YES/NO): NO